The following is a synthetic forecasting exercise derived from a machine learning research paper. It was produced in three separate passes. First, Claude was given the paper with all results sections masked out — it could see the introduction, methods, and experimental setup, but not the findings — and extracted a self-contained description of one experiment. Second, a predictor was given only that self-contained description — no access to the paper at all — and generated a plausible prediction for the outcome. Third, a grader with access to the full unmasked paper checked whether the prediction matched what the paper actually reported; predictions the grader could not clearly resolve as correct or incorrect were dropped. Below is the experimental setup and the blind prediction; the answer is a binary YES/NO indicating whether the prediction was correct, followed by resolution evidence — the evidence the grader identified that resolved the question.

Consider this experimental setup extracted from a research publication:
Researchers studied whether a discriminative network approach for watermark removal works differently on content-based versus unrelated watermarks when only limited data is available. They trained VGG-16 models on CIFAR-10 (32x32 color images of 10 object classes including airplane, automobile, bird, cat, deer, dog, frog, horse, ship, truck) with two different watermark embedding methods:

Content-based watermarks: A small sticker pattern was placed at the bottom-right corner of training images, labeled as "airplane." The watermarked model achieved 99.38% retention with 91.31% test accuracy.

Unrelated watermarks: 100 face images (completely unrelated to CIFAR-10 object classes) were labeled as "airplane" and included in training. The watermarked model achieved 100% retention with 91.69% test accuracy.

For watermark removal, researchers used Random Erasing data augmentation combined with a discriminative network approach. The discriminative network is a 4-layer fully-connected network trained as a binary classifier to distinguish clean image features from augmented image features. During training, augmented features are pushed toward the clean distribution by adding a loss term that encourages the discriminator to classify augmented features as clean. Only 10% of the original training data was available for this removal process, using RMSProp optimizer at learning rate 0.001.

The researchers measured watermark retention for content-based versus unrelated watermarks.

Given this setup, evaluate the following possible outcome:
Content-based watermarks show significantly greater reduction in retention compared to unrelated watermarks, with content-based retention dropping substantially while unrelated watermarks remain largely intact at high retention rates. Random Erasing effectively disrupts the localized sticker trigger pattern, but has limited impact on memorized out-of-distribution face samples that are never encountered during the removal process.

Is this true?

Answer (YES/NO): NO